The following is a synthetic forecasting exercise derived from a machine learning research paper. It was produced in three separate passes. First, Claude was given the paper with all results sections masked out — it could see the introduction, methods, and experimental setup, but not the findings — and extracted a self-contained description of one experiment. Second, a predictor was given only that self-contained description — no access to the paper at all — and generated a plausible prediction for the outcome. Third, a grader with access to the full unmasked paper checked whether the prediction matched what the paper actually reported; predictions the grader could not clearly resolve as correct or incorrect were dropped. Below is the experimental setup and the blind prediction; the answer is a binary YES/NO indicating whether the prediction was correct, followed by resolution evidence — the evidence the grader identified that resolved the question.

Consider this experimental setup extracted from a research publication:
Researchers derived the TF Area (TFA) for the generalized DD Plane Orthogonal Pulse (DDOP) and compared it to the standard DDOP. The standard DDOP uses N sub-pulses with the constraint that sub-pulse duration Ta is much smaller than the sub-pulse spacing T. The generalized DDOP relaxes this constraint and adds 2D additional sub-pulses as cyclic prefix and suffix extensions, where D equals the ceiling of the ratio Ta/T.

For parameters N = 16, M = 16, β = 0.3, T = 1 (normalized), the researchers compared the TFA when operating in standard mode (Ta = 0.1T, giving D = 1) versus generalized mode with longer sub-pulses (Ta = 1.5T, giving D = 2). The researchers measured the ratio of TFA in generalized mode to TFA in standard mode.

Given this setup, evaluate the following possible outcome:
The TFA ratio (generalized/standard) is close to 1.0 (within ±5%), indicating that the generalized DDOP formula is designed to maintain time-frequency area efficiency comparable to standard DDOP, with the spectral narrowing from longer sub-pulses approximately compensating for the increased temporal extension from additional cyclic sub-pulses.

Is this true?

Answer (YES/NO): NO